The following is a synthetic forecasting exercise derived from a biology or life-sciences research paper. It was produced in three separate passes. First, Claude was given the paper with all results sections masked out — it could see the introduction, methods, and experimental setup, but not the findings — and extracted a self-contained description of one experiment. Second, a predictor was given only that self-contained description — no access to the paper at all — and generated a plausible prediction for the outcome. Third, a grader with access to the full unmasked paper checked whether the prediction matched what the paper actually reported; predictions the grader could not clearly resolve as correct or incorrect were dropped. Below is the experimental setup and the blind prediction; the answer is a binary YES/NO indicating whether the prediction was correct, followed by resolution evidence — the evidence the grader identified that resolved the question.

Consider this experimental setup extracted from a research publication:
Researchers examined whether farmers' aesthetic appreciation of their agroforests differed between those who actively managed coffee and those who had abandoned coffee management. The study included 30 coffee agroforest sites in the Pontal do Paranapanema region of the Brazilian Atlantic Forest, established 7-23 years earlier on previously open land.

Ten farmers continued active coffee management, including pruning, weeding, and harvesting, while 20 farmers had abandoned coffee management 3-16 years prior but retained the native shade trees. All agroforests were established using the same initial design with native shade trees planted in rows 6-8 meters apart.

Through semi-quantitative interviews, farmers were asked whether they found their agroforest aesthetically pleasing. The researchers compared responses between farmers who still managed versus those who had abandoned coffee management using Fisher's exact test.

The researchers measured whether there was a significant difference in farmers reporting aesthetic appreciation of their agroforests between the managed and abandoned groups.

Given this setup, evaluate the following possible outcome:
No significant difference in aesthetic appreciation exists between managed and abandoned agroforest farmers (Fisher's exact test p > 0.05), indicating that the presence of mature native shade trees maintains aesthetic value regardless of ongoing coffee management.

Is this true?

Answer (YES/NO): YES